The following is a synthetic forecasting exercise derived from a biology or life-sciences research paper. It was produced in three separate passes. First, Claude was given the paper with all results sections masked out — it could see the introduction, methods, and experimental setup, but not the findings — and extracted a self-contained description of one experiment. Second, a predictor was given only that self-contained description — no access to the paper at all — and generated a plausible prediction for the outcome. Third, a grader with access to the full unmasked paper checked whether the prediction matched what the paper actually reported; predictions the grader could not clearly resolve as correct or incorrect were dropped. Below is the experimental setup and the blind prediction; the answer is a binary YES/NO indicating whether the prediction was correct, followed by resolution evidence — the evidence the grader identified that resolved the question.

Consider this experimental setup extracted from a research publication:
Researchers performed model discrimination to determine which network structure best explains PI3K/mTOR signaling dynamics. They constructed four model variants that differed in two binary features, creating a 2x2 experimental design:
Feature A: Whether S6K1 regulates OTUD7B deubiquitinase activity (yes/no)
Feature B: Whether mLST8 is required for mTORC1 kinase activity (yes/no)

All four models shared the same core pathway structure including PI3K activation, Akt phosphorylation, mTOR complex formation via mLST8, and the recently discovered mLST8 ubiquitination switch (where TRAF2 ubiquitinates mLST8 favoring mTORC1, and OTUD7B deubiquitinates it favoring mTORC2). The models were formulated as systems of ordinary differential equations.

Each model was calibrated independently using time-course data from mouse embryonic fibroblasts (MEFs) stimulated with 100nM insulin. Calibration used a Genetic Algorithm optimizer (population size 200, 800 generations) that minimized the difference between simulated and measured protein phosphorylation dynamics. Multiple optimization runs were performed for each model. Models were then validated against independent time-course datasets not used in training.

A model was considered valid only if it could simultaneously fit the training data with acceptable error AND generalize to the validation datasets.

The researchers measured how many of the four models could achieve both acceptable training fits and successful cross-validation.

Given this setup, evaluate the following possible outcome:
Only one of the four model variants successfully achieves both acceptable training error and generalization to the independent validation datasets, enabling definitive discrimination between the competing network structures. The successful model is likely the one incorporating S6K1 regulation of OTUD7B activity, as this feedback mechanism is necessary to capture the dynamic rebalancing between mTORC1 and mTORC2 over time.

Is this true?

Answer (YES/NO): NO